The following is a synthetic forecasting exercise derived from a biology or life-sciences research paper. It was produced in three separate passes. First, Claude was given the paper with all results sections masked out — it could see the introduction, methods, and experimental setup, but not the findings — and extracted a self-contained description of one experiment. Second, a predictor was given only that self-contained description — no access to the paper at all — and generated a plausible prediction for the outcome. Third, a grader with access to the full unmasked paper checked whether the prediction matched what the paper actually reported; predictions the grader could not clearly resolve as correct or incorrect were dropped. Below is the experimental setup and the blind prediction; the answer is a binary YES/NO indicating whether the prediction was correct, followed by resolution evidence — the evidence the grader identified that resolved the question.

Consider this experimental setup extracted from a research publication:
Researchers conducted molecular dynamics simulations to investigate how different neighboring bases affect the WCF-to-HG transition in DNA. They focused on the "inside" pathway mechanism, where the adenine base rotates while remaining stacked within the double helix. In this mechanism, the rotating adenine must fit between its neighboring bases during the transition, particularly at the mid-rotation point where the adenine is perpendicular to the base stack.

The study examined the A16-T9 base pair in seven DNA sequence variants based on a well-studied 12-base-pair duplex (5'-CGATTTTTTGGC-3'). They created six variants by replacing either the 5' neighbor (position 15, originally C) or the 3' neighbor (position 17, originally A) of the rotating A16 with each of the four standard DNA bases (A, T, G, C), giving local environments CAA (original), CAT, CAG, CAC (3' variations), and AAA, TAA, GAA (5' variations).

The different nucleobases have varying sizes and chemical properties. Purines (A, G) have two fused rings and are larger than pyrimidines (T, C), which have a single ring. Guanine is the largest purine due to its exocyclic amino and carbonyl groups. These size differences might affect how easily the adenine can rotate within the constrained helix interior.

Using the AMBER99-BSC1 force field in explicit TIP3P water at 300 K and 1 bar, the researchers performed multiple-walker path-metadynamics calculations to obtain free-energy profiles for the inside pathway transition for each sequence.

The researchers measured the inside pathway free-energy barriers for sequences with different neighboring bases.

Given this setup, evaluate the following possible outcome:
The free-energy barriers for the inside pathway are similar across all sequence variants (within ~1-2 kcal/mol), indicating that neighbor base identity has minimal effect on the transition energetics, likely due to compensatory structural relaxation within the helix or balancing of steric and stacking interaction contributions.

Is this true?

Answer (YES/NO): NO